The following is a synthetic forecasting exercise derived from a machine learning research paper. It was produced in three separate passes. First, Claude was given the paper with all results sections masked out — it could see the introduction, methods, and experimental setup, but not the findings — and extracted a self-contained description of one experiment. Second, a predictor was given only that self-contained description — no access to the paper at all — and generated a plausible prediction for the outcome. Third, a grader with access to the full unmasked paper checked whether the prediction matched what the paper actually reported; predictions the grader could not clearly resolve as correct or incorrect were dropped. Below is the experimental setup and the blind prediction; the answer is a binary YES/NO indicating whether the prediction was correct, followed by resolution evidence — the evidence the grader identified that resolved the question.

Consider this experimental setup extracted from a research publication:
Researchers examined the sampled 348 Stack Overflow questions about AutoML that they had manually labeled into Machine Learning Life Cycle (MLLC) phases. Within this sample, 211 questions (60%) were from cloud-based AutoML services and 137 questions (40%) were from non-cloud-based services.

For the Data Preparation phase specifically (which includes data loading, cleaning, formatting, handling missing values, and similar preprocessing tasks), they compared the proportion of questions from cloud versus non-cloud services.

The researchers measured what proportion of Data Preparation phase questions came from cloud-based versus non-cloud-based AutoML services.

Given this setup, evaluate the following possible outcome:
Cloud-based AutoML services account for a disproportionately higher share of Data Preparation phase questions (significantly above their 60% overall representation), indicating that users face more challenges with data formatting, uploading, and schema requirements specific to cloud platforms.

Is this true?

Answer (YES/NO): NO